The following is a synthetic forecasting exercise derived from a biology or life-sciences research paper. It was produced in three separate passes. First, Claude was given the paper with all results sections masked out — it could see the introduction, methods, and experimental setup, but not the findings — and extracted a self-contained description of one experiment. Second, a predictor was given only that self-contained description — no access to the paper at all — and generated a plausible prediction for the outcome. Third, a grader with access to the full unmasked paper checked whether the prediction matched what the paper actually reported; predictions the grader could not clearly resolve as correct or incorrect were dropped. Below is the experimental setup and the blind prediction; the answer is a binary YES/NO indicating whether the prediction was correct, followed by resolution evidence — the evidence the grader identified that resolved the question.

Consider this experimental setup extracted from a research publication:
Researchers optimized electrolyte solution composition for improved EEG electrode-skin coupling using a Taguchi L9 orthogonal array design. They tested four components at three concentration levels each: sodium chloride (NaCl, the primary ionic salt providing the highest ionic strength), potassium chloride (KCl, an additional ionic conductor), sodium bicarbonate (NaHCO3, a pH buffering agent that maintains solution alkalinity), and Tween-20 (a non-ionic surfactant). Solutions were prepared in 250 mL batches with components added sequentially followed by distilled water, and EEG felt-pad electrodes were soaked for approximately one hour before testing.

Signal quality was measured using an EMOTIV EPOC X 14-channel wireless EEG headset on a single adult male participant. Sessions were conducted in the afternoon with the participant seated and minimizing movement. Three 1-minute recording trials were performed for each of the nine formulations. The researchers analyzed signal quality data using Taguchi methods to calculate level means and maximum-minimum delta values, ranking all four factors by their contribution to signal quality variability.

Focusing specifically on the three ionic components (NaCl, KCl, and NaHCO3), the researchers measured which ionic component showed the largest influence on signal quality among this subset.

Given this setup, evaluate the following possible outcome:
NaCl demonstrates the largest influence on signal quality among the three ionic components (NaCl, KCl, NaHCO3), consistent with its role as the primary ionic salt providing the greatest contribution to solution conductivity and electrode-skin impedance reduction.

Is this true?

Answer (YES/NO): NO